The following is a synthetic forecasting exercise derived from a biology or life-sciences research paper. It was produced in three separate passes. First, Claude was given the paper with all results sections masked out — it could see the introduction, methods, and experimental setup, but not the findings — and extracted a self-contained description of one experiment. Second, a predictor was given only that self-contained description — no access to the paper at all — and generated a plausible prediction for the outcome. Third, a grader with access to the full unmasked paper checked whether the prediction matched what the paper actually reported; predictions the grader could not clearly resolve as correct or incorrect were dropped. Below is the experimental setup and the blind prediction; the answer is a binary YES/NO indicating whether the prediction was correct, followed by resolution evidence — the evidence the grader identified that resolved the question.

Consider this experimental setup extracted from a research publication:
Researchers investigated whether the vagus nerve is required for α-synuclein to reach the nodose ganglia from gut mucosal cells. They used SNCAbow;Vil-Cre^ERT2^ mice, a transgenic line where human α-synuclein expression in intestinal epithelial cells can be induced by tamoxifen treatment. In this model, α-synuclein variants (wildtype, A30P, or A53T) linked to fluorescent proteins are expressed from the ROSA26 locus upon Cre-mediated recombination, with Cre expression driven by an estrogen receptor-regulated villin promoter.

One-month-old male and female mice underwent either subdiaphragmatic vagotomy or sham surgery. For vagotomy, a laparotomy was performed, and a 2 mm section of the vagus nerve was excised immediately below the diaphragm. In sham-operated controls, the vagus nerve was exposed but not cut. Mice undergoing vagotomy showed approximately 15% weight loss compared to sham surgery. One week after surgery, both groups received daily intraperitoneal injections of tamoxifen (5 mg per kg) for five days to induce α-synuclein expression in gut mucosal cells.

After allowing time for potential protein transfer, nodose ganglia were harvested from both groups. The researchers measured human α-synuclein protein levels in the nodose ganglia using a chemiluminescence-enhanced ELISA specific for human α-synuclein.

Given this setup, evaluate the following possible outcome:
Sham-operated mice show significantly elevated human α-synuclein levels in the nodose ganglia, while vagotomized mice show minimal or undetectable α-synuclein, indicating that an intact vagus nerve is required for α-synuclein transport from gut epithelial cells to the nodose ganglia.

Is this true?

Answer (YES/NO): YES